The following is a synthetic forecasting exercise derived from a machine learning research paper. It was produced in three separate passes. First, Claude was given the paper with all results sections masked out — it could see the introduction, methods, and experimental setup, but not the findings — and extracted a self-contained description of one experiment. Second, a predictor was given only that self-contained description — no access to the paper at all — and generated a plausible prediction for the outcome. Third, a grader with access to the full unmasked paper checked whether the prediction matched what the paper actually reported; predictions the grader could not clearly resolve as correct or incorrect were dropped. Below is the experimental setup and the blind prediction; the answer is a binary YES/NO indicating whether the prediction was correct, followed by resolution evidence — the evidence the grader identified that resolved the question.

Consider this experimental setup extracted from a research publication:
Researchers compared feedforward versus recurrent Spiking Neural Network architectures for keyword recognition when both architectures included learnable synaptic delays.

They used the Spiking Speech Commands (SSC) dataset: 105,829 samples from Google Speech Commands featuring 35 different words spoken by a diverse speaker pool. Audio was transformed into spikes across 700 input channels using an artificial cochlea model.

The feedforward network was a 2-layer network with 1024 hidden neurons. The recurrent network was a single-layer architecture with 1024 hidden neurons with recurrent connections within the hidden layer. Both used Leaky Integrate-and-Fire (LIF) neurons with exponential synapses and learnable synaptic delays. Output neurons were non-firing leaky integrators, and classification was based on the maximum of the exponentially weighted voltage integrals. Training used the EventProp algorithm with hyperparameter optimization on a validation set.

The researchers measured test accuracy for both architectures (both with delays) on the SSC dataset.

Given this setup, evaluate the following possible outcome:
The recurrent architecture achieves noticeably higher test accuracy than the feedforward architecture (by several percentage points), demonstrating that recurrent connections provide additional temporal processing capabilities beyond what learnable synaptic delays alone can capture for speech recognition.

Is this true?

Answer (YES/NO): NO